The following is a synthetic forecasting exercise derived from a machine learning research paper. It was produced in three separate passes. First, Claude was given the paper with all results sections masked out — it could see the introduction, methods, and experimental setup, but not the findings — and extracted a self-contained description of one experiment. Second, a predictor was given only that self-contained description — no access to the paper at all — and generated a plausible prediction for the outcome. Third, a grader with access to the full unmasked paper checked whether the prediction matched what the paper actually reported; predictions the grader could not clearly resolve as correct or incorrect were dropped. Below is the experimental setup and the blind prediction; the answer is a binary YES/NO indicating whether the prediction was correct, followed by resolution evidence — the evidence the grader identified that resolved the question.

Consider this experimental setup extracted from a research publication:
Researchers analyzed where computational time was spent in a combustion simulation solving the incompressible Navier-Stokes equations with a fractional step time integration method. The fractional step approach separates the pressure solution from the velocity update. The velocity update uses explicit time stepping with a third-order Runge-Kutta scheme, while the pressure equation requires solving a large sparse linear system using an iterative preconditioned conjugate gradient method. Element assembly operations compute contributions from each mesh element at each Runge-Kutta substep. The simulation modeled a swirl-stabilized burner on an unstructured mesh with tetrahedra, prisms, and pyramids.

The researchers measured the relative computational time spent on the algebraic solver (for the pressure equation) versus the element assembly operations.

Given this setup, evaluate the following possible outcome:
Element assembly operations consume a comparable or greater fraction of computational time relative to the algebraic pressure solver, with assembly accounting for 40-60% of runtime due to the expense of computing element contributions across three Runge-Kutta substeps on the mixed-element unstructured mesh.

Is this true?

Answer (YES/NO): NO